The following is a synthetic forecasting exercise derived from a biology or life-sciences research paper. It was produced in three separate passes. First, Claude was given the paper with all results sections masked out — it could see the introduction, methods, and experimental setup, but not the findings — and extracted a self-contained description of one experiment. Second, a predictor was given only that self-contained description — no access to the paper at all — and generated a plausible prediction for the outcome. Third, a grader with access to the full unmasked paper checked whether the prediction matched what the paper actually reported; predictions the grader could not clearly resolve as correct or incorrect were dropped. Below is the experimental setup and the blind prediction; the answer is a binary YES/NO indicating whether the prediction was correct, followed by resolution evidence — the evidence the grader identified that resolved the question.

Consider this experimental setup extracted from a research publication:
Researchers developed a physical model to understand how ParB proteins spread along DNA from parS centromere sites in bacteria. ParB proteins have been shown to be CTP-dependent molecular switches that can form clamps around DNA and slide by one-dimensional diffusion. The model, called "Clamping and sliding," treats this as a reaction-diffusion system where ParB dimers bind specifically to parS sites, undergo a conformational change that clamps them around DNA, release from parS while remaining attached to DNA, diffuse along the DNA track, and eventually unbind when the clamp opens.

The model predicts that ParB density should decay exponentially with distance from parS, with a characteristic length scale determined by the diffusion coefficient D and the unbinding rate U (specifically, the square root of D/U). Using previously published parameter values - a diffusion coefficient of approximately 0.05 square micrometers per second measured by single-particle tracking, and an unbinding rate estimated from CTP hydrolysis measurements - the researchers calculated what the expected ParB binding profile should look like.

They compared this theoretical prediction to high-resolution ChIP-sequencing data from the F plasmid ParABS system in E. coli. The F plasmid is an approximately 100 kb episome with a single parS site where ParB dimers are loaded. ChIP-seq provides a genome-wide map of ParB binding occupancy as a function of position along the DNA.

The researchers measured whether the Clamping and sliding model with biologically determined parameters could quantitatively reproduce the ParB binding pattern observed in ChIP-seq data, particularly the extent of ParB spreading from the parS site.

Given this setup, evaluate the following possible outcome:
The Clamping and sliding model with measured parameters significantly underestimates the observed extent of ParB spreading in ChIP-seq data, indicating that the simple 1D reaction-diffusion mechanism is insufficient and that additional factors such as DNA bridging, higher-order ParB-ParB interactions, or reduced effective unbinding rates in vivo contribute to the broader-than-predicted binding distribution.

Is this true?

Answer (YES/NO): YES